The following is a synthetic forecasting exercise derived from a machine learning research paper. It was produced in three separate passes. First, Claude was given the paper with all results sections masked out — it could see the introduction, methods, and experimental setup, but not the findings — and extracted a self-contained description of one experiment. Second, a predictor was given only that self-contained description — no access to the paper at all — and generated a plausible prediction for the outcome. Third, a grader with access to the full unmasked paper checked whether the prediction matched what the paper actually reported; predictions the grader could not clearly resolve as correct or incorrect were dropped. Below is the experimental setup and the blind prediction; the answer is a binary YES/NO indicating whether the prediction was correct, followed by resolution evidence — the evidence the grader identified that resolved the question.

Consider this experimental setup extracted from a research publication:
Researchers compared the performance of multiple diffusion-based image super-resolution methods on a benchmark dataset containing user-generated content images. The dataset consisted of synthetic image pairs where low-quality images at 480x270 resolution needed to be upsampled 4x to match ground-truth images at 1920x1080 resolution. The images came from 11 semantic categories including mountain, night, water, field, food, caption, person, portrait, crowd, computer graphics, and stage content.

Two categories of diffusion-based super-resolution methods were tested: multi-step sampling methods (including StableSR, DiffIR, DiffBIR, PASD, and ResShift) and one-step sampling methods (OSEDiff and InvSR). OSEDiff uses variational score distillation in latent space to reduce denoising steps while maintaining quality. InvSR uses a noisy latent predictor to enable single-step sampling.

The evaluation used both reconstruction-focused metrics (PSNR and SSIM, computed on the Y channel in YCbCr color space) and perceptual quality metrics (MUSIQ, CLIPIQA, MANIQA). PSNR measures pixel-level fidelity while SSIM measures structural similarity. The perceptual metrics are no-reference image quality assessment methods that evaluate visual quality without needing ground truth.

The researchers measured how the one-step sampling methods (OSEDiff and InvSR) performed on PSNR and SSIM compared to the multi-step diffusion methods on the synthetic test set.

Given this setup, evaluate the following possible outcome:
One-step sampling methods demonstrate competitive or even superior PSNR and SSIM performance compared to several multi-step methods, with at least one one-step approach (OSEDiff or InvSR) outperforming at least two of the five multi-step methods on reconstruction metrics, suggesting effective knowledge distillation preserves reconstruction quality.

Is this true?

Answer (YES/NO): NO